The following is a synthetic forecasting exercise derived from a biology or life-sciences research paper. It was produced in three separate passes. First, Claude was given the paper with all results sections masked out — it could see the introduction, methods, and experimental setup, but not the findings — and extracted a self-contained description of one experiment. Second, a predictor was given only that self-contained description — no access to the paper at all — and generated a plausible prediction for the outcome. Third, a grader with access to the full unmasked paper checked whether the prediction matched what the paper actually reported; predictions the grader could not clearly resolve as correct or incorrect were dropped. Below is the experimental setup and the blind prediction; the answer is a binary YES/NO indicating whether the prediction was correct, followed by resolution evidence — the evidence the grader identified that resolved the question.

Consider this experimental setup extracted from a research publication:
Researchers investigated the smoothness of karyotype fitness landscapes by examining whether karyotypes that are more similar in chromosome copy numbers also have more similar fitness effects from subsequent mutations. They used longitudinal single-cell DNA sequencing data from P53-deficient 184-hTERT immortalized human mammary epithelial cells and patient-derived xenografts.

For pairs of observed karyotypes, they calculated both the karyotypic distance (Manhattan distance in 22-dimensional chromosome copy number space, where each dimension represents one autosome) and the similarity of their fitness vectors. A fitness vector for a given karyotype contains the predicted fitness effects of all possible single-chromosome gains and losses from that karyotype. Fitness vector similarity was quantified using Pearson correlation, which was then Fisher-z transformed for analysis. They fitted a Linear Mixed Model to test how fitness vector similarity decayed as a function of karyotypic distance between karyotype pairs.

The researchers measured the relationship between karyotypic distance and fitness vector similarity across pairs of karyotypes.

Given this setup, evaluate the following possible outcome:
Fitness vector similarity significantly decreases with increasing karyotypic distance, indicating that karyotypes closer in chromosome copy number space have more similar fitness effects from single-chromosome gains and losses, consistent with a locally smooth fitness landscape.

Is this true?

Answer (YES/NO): YES